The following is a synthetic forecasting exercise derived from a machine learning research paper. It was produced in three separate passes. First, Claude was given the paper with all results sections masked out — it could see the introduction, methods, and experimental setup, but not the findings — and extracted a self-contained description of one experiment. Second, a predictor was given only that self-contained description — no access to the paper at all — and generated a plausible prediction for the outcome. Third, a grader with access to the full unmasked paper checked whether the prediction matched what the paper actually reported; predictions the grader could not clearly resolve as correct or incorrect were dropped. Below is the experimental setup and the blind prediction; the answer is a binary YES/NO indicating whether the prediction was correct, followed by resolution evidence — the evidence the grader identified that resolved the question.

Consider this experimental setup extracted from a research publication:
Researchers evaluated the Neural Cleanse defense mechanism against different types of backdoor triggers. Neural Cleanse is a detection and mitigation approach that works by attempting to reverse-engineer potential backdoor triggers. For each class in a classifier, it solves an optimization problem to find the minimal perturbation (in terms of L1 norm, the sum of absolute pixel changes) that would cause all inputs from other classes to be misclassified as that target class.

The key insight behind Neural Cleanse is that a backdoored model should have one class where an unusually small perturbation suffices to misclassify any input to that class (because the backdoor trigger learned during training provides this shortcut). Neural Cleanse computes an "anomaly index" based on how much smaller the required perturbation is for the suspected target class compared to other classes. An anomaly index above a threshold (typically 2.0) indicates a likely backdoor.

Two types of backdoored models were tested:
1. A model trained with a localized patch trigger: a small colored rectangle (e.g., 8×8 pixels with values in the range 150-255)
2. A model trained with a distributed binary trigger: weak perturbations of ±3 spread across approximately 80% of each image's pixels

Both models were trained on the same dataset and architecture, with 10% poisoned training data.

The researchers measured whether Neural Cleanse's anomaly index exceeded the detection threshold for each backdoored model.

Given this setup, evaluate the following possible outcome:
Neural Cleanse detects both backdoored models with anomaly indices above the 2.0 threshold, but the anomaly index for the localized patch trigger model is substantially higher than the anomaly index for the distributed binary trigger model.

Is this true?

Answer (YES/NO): NO